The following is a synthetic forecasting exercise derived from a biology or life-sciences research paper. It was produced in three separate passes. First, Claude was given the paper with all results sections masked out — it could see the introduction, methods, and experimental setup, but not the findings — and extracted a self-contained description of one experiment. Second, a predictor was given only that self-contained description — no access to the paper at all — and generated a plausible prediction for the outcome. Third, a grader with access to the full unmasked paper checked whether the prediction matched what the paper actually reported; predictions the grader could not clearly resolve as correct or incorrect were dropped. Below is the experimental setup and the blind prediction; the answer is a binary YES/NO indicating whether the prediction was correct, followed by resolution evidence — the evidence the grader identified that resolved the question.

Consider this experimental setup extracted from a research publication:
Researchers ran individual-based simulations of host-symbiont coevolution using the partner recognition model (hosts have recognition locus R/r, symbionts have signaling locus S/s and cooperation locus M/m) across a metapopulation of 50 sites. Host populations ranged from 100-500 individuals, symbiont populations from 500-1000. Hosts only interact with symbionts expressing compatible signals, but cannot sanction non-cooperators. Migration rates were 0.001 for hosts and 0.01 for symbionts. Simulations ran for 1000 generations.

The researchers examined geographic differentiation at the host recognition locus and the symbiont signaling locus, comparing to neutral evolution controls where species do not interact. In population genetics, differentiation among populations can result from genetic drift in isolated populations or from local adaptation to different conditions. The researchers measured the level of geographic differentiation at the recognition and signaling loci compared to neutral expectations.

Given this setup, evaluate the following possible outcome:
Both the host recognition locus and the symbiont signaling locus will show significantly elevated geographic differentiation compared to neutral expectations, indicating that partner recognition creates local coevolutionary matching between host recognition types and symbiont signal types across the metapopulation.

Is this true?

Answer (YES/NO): NO